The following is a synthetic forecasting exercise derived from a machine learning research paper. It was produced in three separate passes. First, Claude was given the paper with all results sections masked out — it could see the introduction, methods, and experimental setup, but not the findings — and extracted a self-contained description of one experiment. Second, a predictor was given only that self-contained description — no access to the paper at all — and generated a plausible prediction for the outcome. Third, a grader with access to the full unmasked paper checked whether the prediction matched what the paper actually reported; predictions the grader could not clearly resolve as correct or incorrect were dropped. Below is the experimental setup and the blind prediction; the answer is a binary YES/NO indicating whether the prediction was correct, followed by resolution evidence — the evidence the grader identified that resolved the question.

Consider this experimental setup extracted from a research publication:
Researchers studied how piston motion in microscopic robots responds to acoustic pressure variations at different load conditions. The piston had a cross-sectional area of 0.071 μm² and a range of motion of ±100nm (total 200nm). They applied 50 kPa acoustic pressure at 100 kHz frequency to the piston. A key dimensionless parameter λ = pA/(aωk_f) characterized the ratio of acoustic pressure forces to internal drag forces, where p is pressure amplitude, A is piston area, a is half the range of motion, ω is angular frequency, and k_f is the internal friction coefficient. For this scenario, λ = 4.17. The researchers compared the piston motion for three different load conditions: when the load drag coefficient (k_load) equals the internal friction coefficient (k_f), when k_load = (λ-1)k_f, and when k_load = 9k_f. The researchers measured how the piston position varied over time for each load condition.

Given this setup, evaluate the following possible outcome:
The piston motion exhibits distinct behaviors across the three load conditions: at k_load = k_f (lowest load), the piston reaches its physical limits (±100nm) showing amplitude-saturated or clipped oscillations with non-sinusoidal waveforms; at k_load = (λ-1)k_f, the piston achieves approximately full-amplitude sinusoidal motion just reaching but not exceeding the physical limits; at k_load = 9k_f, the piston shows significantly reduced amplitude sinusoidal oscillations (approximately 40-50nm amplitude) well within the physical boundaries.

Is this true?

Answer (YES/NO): YES